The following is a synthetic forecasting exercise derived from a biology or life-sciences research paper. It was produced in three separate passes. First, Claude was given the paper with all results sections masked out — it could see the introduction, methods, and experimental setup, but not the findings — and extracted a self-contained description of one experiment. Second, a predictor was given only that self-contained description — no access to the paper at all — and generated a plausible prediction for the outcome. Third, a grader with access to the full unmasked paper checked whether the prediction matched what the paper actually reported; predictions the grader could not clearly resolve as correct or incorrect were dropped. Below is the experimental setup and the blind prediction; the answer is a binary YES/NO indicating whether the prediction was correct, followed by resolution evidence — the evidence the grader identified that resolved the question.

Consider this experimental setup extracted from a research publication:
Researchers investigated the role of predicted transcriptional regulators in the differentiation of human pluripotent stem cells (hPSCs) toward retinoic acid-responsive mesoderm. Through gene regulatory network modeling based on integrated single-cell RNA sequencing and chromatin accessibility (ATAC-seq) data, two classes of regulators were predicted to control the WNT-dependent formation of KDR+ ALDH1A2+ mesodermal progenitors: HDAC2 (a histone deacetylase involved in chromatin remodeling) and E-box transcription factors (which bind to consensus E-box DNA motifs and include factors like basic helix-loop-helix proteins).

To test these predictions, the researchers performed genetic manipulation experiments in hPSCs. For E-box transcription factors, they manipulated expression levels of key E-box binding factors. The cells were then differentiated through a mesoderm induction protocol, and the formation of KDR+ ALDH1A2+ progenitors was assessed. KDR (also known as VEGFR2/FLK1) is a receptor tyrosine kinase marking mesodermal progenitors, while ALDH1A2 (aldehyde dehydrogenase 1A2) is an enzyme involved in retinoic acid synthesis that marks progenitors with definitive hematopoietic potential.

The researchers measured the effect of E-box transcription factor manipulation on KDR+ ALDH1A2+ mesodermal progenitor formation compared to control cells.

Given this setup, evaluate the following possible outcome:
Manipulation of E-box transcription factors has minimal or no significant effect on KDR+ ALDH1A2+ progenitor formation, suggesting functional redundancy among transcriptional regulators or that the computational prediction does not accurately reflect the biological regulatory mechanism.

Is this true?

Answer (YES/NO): YES